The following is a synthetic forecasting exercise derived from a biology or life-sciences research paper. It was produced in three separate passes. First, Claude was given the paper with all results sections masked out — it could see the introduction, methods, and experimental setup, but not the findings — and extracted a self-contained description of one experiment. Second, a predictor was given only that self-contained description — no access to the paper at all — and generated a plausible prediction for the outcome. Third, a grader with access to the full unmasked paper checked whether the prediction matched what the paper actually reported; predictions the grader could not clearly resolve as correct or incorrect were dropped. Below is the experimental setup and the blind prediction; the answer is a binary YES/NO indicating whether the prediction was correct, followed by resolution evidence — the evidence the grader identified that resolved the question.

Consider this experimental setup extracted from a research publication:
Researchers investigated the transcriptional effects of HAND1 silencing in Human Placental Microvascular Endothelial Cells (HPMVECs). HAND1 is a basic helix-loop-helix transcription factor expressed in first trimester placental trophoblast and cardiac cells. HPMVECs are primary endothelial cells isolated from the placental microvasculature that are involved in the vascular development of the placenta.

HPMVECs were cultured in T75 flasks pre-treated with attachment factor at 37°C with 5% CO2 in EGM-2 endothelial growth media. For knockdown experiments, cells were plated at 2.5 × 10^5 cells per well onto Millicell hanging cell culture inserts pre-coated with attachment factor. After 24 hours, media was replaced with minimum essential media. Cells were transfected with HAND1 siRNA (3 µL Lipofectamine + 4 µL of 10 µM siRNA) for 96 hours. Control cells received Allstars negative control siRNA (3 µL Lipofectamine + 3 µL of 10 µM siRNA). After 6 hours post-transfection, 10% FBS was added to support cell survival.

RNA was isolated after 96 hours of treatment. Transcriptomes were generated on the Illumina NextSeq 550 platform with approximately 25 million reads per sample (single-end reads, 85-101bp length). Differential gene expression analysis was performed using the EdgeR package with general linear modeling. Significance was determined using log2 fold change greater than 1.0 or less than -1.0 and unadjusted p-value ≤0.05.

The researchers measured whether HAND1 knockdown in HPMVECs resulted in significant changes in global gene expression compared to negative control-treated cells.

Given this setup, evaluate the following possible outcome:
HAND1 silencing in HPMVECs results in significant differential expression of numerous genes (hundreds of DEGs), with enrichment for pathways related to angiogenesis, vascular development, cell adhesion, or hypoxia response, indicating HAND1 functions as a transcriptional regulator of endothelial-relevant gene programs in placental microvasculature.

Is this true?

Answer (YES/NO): NO